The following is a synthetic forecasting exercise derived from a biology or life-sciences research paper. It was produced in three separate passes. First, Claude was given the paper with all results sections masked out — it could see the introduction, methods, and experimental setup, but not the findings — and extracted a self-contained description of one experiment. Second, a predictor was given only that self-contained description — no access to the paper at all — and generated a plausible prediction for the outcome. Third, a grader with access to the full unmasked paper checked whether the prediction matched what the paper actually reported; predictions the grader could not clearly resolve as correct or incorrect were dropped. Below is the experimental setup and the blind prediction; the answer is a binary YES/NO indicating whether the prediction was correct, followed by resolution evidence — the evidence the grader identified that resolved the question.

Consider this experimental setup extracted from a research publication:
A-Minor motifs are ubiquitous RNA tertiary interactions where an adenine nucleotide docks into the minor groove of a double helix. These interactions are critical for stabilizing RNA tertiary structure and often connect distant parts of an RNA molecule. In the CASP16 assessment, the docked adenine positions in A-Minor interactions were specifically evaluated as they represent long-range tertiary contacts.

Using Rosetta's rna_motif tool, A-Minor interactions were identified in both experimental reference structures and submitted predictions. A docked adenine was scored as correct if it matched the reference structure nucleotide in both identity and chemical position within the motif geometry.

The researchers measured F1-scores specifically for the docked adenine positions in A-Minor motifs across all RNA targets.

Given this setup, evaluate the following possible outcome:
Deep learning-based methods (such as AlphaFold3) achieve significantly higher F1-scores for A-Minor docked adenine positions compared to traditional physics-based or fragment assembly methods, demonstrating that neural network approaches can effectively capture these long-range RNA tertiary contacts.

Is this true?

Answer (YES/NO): NO